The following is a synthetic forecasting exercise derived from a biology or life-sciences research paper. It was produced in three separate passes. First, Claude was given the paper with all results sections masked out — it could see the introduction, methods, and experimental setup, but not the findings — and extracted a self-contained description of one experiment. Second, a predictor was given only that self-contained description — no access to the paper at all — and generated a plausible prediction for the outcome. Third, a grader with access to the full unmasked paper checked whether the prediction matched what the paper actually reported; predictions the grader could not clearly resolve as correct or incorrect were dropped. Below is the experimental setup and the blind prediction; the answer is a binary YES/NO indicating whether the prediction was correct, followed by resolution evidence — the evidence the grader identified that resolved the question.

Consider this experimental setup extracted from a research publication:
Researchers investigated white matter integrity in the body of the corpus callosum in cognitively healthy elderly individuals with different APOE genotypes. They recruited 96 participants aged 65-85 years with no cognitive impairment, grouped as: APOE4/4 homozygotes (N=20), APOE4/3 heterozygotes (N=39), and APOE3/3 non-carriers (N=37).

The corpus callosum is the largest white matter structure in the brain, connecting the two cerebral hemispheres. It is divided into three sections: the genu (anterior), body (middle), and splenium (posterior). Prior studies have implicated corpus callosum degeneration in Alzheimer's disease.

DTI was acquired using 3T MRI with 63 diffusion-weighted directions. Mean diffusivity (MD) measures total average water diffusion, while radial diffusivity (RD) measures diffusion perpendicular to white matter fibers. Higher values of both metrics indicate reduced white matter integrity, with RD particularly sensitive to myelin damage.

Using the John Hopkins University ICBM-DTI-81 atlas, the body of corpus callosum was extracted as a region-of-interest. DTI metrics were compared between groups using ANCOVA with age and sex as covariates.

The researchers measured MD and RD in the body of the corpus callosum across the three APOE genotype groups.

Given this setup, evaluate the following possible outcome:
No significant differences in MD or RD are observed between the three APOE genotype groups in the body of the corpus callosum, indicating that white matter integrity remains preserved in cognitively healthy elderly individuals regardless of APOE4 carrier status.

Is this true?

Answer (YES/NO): NO